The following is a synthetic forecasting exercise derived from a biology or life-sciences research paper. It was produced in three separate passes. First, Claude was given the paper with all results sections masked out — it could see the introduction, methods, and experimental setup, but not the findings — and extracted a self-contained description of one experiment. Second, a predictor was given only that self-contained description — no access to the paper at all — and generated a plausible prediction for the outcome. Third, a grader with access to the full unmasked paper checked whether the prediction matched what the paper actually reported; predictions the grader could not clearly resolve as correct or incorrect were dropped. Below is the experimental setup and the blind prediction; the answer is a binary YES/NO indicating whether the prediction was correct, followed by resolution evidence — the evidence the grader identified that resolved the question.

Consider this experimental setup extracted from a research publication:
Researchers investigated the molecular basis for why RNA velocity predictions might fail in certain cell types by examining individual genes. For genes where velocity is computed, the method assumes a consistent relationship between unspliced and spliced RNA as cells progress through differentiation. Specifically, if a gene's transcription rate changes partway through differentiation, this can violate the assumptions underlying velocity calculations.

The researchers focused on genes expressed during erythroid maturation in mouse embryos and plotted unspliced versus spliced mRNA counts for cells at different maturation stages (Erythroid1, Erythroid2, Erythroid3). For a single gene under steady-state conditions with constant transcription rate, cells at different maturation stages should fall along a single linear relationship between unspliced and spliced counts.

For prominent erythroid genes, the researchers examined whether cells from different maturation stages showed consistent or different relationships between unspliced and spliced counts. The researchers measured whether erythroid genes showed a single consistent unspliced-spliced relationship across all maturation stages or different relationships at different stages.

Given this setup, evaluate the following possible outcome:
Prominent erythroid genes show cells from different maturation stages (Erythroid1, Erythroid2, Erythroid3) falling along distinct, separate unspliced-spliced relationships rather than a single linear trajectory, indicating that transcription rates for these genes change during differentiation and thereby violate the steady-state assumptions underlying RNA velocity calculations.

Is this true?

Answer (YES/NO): YES